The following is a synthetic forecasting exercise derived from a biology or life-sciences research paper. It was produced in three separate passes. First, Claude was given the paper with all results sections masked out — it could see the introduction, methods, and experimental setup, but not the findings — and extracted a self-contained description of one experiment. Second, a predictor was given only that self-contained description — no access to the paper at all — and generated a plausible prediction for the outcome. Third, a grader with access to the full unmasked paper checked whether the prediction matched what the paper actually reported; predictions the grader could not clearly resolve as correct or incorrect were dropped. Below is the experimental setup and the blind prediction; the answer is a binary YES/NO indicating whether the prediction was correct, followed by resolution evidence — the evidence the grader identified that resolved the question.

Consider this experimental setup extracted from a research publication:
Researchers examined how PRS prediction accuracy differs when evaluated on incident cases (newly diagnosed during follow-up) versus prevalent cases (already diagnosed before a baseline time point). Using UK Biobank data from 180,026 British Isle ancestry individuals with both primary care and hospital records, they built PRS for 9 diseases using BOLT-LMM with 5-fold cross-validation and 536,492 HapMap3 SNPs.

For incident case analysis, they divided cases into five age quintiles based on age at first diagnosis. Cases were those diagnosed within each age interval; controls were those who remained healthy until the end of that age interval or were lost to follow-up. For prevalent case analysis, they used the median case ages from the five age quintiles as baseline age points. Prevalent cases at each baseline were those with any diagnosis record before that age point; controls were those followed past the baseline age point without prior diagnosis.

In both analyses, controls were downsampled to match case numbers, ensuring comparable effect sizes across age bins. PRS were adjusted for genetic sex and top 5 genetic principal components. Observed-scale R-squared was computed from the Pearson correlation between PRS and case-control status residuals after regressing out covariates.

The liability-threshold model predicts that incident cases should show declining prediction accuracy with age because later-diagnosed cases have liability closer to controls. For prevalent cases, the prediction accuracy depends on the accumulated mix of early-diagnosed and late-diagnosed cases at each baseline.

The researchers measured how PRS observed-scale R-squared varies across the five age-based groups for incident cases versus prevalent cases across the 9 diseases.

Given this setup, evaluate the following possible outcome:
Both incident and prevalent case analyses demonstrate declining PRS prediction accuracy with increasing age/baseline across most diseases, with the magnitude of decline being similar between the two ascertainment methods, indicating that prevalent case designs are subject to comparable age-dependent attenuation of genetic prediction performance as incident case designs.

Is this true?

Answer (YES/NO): NO